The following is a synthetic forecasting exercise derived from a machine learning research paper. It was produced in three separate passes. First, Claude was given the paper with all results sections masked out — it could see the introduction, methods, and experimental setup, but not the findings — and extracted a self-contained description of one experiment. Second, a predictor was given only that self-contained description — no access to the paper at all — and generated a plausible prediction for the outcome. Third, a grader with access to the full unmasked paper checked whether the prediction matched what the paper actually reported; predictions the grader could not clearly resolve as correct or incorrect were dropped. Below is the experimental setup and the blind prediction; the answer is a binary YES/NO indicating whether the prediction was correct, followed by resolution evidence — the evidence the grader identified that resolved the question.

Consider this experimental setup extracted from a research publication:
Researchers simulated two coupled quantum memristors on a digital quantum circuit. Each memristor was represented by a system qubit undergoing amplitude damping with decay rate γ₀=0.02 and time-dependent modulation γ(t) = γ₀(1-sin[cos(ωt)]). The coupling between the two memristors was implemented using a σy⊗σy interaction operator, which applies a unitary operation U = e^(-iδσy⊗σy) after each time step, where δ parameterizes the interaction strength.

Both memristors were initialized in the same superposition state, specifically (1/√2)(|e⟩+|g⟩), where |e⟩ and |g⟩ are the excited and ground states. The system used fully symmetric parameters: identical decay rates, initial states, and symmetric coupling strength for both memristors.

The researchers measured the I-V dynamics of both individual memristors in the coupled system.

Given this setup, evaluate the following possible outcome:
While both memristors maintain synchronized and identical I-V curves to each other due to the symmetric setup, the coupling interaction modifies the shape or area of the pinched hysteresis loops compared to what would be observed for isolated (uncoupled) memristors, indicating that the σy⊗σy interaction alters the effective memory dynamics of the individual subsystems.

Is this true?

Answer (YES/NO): YES